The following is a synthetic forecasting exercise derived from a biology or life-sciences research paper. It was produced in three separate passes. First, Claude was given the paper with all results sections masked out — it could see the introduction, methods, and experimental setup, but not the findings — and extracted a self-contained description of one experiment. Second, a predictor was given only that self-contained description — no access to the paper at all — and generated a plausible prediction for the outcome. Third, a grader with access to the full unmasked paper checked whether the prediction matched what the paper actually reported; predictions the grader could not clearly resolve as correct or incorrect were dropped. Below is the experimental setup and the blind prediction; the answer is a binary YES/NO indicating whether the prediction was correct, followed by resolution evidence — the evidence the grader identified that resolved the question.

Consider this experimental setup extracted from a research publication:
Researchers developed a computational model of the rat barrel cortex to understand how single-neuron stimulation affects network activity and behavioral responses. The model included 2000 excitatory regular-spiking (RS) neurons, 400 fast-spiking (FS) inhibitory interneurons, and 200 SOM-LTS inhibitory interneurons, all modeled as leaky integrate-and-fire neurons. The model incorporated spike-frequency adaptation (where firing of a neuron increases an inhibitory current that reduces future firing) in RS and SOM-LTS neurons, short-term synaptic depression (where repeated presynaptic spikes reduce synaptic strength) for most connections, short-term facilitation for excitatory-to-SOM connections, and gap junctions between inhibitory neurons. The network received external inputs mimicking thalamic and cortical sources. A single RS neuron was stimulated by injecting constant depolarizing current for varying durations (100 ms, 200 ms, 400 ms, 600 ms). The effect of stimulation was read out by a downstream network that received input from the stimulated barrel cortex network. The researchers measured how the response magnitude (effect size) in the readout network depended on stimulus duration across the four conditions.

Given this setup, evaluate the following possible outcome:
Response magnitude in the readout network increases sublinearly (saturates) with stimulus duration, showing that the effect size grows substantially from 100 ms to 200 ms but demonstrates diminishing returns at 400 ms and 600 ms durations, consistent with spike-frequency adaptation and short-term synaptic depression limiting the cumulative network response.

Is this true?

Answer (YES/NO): NO